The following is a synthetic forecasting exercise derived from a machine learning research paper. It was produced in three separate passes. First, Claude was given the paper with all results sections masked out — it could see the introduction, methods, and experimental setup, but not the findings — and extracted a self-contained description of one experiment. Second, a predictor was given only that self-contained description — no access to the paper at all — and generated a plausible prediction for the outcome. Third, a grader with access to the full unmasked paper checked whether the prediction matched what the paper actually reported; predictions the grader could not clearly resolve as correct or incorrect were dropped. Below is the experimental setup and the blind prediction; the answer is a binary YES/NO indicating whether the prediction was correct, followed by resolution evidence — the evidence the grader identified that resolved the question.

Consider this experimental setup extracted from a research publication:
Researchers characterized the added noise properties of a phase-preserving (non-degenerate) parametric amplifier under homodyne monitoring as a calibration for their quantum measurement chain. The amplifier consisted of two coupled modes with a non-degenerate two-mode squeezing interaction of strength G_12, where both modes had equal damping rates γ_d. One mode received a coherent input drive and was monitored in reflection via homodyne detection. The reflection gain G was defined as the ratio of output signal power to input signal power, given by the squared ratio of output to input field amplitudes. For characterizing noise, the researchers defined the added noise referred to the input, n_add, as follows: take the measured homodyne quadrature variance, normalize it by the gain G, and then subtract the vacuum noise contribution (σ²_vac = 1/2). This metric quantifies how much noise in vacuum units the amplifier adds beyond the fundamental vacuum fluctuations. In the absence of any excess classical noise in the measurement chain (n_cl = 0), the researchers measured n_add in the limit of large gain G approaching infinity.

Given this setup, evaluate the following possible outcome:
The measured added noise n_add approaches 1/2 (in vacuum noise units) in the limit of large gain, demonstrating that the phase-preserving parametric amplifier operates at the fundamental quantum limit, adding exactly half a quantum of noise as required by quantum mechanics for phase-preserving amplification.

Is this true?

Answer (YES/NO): YES